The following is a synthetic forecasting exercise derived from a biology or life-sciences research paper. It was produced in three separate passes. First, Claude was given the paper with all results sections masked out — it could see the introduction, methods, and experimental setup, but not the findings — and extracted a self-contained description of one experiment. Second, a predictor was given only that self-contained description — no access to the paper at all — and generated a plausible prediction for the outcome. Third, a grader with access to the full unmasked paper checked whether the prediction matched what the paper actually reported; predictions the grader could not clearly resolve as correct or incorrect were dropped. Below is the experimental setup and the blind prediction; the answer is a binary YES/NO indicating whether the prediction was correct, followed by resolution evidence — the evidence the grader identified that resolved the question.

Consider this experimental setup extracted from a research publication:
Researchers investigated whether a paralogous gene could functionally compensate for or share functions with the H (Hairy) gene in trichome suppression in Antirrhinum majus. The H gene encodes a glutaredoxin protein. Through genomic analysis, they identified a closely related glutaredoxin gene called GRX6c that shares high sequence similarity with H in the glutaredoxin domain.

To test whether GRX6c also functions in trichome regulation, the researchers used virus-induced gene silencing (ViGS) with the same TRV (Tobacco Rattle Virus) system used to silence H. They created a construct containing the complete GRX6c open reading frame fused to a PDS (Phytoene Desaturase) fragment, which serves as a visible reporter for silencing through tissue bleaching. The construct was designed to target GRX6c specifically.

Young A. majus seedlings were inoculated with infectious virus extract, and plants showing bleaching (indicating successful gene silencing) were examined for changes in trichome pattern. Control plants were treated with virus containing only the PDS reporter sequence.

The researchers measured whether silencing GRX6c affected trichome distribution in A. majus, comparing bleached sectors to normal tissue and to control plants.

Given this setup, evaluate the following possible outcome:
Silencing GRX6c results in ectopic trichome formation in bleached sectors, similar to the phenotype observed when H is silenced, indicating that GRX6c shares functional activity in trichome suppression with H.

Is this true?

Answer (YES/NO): NO